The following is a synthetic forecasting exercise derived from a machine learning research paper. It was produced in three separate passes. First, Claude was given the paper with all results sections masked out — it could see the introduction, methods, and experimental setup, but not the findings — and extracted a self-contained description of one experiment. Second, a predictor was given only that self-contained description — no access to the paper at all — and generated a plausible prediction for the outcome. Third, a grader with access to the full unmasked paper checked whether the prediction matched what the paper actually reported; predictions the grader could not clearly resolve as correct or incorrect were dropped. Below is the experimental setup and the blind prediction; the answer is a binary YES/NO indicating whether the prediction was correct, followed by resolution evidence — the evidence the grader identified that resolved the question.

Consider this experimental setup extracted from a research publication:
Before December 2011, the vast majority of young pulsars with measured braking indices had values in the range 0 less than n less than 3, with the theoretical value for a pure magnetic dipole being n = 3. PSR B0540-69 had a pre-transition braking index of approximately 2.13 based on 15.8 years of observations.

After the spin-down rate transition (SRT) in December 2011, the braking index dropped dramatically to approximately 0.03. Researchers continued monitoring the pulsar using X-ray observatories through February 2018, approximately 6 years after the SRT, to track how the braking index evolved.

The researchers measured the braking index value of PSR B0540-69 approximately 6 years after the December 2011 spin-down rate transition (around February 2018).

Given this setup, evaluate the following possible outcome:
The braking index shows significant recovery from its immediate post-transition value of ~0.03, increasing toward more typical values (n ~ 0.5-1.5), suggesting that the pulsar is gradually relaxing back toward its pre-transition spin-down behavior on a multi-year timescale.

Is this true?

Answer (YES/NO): YES